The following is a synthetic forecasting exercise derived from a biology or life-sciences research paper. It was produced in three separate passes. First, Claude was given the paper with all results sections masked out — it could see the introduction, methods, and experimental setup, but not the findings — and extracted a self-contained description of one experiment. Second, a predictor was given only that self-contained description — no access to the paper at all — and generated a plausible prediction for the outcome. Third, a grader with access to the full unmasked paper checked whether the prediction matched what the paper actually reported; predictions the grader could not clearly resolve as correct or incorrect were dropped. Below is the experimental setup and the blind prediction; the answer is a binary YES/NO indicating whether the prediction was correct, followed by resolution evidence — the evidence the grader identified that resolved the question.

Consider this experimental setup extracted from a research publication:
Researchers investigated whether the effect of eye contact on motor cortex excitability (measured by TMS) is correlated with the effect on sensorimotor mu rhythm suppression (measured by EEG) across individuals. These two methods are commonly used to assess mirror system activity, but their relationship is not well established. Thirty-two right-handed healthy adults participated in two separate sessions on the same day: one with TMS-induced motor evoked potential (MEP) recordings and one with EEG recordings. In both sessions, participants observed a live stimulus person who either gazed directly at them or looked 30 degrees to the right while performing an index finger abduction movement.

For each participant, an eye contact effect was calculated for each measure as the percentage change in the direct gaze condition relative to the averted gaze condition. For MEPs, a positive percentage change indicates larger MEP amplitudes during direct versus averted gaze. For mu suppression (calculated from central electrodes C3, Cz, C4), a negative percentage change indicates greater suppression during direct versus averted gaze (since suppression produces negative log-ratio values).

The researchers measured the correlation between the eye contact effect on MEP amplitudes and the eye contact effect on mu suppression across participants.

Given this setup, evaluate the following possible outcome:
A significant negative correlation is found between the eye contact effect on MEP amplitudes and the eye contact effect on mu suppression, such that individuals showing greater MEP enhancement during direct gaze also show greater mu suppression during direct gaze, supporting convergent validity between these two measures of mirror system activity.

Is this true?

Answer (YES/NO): NO